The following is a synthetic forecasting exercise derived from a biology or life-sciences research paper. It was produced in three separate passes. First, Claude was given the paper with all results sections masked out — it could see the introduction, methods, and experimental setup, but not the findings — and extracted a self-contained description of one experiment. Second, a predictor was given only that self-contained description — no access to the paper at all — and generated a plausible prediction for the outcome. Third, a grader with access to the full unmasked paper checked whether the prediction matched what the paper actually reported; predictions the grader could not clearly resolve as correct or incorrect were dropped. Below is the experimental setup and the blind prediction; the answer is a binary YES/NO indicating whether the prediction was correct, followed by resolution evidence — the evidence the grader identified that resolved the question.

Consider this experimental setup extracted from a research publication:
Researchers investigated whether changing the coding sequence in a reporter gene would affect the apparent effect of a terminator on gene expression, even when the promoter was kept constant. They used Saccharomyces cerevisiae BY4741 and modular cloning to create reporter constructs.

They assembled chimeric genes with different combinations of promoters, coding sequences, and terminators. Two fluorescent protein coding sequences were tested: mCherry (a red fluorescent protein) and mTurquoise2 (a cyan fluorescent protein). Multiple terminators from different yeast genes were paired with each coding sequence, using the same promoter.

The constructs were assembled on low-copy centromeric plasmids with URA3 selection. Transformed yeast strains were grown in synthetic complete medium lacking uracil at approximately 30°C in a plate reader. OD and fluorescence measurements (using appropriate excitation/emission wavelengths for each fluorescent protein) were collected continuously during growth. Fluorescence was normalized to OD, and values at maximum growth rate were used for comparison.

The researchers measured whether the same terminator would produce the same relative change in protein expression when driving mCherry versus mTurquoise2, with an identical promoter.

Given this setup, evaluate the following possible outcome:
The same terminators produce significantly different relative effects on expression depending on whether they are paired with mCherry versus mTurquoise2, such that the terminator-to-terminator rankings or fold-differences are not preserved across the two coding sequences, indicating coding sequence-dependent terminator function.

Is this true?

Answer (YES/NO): YES